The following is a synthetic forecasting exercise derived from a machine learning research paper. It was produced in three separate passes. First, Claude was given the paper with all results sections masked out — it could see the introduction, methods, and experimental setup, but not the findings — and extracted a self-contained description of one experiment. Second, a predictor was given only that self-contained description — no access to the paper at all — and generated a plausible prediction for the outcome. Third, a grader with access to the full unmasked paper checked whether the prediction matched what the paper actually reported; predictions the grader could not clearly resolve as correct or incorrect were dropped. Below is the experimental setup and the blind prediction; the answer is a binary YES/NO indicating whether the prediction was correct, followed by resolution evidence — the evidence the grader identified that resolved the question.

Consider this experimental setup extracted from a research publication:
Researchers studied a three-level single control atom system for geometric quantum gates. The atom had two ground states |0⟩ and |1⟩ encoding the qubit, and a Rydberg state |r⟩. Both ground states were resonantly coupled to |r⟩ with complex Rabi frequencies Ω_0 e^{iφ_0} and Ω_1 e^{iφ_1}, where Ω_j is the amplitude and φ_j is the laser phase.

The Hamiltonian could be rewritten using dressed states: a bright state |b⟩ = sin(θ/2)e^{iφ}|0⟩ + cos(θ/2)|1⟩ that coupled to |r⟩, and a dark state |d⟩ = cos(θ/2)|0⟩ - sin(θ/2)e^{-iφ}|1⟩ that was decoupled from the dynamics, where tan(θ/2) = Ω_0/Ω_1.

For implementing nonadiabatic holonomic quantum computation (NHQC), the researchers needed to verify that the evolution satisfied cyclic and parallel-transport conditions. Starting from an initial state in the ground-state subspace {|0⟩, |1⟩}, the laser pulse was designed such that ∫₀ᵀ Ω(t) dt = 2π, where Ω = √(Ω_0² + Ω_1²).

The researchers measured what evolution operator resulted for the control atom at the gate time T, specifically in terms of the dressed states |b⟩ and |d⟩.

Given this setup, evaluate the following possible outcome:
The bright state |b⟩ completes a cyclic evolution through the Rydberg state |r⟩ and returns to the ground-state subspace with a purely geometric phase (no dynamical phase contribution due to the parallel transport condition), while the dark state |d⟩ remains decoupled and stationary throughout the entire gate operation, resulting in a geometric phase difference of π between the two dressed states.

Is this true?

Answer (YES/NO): YES